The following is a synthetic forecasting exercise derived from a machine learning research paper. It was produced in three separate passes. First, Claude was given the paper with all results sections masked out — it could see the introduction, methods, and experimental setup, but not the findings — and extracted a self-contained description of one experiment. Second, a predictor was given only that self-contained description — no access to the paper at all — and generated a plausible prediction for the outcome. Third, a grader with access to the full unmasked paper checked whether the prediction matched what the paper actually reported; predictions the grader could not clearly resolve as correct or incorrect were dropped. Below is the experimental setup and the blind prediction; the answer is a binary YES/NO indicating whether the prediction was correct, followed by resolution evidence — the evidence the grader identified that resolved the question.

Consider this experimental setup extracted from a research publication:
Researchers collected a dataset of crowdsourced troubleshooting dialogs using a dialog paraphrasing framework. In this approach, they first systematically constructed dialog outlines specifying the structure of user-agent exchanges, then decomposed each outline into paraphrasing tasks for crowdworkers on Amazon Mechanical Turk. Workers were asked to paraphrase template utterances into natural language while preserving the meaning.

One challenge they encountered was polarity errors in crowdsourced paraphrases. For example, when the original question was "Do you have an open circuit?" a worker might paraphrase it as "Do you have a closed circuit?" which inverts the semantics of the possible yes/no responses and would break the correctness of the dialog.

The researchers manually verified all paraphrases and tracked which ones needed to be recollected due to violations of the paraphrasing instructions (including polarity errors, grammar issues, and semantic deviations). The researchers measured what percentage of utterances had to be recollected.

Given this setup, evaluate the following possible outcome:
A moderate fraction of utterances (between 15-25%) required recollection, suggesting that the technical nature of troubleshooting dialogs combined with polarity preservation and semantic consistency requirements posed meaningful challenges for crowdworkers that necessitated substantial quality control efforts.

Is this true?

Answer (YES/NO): NO